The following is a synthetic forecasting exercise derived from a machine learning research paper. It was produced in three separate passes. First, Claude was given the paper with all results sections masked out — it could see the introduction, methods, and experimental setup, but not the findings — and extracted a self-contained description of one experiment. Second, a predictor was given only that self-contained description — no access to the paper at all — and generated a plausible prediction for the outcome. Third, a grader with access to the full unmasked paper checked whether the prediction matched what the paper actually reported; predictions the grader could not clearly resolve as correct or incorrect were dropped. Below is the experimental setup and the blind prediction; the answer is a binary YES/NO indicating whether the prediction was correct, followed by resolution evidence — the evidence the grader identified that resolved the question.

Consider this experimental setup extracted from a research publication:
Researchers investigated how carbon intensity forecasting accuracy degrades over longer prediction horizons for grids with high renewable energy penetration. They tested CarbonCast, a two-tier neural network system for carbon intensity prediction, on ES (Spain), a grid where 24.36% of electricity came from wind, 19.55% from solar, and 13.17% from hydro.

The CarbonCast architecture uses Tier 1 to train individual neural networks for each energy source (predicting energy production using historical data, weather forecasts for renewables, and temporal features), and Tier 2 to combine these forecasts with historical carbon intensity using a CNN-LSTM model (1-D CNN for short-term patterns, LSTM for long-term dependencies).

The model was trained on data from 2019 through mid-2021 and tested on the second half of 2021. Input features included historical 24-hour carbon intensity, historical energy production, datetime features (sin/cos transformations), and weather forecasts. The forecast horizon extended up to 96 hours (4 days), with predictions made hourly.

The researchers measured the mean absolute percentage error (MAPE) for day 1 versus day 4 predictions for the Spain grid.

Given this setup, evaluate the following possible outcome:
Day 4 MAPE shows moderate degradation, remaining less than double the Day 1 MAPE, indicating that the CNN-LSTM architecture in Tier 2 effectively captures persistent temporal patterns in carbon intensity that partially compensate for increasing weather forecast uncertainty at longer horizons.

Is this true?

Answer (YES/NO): YES